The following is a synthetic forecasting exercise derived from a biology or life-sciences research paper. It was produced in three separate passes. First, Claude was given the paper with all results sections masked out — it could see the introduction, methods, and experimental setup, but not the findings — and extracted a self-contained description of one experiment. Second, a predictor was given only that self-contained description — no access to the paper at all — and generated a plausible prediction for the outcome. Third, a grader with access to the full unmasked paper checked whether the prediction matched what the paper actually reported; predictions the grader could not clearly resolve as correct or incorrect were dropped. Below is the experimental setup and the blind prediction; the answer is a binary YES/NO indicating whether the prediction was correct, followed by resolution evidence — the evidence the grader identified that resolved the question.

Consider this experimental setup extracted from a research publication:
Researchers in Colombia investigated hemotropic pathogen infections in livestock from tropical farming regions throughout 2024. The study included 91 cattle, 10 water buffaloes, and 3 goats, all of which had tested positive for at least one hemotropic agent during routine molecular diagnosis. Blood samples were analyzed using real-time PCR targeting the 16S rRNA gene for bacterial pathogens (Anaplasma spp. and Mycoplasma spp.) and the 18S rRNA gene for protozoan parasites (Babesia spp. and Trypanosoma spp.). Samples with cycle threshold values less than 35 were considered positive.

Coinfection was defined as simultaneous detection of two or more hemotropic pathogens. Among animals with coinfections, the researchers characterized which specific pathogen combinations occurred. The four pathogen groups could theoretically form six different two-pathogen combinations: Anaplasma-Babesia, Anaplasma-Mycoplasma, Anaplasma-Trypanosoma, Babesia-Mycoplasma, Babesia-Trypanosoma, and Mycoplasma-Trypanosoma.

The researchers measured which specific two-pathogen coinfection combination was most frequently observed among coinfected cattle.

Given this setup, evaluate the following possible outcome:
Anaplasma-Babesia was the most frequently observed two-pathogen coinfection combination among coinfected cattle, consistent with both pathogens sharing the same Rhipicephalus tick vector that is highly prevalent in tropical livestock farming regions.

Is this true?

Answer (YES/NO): NO